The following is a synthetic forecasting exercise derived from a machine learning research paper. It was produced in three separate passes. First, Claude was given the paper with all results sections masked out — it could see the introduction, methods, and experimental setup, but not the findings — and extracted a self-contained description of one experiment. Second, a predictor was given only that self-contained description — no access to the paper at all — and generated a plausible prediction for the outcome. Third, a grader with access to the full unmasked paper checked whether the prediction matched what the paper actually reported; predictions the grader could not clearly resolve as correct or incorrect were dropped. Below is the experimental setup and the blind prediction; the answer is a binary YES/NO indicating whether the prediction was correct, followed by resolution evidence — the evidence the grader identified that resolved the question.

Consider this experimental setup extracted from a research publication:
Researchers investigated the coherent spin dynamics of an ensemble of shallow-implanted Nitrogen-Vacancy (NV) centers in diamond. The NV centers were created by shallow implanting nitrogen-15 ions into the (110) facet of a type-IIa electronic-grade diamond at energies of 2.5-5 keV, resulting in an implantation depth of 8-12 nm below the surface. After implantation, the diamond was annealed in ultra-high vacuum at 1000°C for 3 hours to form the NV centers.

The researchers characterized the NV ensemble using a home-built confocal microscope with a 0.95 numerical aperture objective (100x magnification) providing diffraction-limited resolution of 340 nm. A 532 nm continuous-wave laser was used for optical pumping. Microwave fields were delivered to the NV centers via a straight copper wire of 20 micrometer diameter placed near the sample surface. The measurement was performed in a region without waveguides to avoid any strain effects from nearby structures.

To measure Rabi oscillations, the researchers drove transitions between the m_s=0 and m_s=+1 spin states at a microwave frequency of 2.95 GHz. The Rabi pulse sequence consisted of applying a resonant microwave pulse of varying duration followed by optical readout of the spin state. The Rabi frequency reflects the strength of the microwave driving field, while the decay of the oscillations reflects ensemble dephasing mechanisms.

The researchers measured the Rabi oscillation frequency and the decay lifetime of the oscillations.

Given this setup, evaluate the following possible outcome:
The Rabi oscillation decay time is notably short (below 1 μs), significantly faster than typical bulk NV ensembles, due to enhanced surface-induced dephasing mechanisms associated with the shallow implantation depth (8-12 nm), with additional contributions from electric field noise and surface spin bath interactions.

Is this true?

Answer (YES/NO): NO